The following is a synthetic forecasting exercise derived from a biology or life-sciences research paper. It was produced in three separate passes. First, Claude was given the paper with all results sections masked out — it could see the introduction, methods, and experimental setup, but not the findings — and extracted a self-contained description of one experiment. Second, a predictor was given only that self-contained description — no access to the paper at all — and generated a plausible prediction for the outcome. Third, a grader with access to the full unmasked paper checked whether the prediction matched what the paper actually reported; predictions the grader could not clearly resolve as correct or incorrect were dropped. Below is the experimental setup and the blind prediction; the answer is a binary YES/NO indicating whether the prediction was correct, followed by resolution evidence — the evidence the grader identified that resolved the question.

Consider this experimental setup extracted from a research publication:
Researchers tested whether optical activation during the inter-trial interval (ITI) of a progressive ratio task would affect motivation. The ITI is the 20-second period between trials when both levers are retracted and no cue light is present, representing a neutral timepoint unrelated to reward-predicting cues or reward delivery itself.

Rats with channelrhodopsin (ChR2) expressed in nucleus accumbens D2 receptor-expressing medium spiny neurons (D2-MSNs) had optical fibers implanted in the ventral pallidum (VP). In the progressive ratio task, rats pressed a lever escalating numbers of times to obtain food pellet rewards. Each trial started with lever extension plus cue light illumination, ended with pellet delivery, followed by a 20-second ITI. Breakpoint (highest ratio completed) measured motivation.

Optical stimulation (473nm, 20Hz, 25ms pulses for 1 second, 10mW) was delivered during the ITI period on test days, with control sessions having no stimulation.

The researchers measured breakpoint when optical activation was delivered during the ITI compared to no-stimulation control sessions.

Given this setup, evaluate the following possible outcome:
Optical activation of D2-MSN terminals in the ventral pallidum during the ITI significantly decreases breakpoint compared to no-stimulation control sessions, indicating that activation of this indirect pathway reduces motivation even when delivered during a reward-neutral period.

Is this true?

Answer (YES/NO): NO